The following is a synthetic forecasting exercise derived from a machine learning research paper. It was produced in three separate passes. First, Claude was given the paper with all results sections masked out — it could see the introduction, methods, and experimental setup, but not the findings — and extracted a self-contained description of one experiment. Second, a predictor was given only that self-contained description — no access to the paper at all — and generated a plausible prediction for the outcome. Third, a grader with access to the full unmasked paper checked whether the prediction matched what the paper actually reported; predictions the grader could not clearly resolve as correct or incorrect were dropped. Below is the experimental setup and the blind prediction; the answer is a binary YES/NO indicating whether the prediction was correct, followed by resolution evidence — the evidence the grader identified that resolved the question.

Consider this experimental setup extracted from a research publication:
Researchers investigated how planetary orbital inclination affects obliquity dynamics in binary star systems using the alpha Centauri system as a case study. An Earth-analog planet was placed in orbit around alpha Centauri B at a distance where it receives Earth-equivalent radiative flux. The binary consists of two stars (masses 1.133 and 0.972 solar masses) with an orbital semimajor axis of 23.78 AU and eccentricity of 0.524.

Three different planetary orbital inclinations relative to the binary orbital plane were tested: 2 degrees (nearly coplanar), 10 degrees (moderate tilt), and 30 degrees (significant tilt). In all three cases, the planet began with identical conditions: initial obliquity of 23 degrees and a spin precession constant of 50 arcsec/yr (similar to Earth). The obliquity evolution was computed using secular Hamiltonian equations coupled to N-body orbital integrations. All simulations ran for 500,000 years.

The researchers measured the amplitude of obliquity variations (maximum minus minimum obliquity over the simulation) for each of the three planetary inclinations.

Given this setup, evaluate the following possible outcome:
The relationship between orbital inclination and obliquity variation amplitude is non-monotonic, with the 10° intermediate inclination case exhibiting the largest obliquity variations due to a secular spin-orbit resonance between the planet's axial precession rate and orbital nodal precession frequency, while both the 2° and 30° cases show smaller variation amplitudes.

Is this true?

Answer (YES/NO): NO